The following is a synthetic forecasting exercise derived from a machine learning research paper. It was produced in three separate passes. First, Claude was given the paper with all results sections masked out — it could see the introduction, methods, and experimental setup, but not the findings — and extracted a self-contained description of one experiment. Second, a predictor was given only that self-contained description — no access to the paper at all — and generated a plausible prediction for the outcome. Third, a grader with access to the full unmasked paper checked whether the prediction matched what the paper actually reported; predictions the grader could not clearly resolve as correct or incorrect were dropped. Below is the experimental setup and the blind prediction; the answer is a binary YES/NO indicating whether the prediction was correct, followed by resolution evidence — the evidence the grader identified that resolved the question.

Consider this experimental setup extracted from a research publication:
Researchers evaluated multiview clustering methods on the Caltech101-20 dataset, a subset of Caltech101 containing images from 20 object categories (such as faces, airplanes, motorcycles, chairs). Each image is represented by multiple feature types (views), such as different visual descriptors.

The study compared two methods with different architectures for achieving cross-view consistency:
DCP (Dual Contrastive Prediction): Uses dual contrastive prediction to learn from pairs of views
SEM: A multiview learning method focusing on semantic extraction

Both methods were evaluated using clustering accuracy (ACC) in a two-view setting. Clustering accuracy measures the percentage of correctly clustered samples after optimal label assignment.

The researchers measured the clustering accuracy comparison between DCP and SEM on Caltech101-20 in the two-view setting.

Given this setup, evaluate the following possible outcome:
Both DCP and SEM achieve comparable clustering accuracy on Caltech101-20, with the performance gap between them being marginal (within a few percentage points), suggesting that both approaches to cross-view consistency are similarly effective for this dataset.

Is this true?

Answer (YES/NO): NO